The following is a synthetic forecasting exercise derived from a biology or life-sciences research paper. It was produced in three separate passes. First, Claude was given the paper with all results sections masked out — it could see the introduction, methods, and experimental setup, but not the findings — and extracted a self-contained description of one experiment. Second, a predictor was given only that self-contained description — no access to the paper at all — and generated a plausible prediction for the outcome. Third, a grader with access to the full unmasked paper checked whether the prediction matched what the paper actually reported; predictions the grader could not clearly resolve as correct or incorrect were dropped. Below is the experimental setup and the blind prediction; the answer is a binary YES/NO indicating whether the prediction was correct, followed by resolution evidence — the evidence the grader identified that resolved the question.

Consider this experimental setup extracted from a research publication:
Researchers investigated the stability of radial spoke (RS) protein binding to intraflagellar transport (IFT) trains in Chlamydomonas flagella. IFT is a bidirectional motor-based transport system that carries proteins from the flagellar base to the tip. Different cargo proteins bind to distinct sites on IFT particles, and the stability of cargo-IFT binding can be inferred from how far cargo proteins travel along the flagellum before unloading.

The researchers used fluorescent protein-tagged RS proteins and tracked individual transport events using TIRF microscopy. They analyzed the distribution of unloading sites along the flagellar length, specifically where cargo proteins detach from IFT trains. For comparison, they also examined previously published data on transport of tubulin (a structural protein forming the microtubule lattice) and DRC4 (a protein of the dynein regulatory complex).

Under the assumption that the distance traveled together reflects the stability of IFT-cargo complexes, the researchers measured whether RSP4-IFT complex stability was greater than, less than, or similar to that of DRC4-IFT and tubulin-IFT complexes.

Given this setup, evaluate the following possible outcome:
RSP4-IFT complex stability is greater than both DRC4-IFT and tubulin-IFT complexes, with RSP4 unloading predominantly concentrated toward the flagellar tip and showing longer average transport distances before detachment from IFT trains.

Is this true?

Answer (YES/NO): NO